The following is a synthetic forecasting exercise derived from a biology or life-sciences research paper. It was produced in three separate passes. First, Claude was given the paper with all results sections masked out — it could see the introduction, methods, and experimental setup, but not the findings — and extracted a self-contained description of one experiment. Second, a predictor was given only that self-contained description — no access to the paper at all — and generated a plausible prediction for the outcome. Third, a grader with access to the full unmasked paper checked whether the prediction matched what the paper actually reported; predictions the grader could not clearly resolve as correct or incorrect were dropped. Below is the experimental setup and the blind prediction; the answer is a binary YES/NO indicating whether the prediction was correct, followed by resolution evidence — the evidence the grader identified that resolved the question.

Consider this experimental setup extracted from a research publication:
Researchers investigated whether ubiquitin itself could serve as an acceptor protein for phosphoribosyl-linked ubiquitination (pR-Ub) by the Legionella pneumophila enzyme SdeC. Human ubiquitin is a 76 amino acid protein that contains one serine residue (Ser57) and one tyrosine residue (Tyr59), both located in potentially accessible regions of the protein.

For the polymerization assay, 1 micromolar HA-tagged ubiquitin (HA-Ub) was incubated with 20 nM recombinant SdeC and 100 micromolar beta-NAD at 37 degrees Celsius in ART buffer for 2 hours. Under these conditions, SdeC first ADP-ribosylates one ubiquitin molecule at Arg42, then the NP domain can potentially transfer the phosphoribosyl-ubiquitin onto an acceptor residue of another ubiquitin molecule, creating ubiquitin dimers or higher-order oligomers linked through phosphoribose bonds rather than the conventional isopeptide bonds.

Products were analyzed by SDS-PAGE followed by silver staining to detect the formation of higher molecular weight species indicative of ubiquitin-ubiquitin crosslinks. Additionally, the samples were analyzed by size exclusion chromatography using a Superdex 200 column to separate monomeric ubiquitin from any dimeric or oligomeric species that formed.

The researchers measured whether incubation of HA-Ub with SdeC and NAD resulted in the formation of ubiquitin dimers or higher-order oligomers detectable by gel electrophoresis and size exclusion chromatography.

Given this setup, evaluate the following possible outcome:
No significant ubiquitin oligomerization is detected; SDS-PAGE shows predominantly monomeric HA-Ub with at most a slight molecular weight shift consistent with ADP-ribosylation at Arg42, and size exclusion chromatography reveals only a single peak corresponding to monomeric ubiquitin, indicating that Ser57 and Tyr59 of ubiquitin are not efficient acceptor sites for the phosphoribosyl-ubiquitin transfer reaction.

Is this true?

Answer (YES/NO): NO